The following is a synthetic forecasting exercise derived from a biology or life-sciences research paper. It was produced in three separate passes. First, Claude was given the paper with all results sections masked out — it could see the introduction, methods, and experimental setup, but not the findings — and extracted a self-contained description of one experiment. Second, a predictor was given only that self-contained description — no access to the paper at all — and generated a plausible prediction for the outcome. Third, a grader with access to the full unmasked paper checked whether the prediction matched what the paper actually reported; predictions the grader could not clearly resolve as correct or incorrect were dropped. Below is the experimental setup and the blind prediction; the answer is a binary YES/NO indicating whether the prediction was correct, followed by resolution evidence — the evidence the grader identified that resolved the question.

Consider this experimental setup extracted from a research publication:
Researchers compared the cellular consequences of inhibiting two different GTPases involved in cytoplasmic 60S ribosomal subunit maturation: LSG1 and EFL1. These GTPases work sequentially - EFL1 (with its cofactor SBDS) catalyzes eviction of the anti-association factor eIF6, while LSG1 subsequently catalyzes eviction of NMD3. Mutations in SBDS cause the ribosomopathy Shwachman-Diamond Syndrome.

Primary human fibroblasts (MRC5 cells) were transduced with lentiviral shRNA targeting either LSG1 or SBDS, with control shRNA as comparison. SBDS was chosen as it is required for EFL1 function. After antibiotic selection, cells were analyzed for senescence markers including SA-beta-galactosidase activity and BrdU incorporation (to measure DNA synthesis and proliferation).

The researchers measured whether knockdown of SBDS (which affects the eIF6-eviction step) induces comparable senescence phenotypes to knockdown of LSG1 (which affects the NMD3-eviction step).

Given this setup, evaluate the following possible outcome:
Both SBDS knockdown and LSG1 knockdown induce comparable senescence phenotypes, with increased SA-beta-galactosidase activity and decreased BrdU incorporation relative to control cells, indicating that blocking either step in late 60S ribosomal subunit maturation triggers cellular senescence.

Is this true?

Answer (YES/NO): YES